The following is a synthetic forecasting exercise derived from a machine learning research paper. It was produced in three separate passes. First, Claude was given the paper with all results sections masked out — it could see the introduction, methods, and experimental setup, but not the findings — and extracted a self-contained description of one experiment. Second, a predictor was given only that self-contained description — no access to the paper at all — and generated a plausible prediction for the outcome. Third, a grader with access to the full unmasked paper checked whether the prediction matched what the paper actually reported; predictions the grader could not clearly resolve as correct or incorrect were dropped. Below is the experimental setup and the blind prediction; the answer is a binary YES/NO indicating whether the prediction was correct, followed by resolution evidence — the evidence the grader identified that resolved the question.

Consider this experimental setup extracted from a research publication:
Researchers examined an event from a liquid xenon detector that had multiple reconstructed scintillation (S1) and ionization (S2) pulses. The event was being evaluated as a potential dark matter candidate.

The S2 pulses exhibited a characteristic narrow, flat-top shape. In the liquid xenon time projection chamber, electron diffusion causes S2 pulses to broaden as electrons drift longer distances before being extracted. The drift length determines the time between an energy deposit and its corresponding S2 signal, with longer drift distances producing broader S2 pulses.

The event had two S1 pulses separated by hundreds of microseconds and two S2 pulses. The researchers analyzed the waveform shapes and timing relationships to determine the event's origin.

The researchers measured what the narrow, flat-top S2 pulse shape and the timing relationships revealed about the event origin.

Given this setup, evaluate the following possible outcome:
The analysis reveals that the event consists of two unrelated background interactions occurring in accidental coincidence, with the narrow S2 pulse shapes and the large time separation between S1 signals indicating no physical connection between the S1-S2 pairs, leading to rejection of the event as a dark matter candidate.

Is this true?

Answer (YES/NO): YES